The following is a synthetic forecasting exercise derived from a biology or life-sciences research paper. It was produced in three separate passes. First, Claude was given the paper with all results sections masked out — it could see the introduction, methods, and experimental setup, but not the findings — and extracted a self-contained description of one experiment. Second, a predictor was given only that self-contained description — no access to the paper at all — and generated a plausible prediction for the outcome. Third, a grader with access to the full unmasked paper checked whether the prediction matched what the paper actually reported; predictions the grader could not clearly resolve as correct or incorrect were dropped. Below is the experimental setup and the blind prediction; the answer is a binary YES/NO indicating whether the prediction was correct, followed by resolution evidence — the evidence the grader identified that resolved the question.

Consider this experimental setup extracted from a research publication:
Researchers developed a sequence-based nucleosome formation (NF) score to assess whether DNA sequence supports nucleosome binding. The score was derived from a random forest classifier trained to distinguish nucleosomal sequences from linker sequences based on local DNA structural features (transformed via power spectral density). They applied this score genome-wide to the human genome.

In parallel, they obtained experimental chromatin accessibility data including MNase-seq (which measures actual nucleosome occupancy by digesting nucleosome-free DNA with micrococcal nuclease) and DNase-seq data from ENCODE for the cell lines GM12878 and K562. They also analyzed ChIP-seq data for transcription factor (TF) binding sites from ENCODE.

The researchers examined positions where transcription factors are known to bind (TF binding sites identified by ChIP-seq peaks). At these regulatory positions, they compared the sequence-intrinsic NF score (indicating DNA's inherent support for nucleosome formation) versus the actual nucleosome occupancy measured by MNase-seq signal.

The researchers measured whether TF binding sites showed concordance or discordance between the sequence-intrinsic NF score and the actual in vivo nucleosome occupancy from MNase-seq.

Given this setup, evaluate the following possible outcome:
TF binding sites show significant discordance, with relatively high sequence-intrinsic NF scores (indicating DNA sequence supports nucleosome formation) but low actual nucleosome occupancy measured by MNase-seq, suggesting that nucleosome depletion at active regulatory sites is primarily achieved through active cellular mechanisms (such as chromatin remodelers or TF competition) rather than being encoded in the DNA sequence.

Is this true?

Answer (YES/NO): YES